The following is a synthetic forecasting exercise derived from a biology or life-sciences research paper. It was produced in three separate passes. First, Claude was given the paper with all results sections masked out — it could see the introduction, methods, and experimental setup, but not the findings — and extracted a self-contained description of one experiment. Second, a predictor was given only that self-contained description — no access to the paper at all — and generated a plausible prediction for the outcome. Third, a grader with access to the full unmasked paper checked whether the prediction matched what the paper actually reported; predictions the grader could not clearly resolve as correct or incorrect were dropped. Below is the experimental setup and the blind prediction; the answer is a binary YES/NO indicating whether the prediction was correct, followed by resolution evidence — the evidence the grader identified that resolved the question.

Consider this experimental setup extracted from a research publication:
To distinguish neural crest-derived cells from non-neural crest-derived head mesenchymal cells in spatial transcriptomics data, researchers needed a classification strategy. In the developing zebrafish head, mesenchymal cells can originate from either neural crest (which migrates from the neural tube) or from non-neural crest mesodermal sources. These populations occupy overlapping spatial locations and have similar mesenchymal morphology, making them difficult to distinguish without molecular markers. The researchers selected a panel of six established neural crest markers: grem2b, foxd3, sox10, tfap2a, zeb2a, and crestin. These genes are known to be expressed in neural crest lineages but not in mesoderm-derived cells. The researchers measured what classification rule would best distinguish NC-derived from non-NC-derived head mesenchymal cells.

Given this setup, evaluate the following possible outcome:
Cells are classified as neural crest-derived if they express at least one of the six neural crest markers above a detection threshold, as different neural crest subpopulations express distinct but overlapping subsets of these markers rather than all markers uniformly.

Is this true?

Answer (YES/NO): YES